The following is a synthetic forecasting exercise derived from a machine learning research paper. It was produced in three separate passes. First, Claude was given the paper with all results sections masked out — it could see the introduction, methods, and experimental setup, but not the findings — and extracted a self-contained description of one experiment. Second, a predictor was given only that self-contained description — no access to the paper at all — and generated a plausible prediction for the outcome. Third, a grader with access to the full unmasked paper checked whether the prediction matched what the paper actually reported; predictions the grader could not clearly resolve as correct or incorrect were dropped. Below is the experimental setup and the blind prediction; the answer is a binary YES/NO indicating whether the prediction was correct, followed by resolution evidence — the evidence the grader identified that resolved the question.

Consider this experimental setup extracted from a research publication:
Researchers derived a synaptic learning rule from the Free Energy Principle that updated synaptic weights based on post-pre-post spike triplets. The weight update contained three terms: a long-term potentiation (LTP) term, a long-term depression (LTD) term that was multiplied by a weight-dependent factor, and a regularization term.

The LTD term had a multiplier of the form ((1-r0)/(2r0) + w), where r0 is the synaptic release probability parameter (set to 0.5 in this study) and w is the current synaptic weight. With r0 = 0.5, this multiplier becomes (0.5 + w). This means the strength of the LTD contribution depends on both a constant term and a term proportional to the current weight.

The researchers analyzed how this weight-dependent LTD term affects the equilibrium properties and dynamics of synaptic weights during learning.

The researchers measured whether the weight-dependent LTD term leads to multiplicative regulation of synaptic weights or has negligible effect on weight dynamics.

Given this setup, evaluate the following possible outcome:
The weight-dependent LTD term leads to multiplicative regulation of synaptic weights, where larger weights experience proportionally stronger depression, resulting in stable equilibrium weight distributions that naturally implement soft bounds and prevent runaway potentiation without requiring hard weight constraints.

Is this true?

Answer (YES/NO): YES